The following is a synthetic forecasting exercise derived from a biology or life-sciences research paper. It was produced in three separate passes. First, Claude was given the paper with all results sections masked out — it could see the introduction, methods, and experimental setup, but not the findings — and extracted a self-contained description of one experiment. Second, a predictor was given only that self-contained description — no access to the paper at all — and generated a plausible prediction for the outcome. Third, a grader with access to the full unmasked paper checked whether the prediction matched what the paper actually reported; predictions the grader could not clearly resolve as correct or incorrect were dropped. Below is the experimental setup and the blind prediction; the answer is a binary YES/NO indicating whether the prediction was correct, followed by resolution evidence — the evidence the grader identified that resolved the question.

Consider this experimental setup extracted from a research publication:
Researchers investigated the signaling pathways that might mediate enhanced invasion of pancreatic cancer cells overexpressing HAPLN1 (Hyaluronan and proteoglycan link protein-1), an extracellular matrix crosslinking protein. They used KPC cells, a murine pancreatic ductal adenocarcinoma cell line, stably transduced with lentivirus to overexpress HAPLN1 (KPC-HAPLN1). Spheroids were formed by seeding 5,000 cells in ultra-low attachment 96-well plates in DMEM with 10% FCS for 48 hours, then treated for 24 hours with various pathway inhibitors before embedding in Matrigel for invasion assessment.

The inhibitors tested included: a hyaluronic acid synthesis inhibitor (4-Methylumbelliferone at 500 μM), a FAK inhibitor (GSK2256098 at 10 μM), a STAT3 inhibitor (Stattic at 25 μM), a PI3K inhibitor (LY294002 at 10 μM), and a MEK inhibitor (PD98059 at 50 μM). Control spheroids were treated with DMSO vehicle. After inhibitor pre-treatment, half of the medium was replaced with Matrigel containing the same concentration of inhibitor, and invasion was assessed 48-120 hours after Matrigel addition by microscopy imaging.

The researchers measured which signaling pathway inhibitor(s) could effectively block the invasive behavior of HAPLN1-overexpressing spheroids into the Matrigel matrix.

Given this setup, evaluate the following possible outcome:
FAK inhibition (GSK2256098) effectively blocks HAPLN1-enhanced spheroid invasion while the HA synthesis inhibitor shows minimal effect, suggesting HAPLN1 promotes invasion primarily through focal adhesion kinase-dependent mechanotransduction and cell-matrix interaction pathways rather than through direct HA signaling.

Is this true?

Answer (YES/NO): NO